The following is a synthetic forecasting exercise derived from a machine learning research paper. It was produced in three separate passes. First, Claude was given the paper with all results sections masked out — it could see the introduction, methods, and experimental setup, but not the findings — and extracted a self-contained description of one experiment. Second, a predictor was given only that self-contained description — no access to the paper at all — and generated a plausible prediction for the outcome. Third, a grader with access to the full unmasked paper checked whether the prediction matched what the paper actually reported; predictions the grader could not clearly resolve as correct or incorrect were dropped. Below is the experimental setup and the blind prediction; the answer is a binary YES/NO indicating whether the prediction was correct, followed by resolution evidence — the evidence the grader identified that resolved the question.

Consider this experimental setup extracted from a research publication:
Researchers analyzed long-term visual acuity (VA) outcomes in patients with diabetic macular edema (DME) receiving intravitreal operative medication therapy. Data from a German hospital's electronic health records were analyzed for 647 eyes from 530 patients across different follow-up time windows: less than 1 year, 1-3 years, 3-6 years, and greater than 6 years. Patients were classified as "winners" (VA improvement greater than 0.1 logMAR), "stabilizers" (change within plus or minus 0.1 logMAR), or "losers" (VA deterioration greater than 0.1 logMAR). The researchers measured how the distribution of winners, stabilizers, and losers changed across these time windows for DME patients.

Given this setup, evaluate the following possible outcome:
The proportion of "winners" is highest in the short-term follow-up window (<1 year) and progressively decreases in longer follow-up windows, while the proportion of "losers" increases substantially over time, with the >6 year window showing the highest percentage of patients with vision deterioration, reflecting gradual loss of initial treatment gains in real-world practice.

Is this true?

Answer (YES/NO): NO